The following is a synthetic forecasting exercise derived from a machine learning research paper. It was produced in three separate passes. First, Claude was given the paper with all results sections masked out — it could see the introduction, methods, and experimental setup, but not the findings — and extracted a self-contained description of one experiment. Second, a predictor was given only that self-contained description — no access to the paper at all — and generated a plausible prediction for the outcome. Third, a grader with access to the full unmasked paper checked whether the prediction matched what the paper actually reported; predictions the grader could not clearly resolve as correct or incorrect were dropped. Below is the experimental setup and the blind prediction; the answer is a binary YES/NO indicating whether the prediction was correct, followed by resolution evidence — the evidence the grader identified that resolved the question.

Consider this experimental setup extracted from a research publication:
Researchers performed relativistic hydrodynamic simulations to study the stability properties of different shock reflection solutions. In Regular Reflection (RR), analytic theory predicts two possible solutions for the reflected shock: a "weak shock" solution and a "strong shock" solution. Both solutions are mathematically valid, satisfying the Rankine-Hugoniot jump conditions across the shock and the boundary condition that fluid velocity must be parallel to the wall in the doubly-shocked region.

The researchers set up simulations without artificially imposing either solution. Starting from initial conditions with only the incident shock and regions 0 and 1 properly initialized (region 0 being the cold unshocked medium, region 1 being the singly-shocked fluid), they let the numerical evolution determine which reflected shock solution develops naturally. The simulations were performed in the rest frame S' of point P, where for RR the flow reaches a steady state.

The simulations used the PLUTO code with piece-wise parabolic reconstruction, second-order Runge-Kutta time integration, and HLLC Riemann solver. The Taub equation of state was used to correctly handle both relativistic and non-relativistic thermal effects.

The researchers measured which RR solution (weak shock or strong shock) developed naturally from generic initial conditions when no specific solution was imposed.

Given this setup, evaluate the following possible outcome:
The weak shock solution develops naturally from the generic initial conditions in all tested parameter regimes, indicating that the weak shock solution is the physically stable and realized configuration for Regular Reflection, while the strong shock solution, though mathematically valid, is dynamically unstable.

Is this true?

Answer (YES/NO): YES